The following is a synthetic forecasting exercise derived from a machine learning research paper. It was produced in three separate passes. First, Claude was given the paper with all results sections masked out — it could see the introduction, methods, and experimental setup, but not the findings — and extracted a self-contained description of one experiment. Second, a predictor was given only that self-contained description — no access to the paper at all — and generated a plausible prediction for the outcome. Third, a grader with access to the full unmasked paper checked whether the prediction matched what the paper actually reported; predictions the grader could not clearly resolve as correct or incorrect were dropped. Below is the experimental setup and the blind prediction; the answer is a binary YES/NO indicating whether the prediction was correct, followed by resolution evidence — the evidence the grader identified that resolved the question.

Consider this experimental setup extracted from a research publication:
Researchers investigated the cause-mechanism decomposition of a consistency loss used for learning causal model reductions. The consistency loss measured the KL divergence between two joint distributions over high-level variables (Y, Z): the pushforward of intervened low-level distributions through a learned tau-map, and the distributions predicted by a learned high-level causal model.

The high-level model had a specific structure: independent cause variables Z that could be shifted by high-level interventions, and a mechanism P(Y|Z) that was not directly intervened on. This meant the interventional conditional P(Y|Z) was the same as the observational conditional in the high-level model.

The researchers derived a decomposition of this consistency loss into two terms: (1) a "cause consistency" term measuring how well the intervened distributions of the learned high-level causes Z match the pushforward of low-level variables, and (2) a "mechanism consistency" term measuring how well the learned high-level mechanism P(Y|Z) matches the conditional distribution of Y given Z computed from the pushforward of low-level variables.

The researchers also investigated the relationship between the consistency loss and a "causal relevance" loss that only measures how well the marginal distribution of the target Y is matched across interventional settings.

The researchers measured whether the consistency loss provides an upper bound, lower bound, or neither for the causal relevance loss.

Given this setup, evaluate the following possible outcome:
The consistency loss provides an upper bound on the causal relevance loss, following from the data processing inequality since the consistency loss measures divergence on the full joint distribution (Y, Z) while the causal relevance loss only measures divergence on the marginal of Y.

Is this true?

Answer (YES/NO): YES